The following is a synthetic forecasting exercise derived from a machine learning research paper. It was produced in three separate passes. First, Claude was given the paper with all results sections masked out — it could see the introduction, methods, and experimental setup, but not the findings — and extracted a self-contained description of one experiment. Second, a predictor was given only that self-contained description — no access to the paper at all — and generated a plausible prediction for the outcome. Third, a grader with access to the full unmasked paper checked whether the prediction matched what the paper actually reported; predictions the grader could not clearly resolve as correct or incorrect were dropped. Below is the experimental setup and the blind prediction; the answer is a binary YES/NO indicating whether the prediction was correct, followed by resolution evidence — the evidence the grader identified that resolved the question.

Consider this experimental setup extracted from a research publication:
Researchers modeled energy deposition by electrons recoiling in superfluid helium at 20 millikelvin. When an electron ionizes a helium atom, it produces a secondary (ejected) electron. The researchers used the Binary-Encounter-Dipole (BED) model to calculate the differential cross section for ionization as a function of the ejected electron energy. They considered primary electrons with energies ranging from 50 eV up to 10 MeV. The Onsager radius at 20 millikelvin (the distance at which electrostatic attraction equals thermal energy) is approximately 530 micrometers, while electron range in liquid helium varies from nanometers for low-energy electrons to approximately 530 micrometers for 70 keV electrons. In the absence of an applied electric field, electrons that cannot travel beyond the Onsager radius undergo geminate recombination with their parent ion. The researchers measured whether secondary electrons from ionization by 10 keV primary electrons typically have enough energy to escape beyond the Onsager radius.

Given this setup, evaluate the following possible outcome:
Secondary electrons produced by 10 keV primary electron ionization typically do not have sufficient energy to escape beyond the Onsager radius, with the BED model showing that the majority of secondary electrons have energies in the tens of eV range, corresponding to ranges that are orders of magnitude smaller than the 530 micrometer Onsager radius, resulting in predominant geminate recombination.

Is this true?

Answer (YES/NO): YES